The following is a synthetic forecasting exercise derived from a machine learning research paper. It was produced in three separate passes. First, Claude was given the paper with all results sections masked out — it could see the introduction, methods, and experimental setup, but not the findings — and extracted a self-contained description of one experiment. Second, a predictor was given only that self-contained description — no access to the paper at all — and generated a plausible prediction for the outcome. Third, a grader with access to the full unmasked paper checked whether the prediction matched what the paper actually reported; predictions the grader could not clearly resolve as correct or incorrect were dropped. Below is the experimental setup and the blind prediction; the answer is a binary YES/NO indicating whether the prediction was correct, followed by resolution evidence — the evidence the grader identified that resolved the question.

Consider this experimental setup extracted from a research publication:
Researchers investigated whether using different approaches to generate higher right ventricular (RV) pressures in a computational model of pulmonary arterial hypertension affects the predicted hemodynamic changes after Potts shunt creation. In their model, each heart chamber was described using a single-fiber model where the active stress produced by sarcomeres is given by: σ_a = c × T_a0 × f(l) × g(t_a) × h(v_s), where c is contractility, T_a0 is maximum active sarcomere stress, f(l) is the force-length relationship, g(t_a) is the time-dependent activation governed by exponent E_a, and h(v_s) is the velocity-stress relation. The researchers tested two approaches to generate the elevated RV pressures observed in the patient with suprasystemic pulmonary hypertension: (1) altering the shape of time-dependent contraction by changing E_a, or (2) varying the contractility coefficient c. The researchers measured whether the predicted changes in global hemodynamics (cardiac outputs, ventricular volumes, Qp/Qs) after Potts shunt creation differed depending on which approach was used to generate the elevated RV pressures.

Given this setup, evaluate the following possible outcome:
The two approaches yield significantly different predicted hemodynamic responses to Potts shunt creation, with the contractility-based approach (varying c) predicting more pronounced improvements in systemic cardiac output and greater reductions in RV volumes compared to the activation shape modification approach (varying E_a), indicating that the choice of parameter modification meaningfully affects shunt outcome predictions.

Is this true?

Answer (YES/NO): NO